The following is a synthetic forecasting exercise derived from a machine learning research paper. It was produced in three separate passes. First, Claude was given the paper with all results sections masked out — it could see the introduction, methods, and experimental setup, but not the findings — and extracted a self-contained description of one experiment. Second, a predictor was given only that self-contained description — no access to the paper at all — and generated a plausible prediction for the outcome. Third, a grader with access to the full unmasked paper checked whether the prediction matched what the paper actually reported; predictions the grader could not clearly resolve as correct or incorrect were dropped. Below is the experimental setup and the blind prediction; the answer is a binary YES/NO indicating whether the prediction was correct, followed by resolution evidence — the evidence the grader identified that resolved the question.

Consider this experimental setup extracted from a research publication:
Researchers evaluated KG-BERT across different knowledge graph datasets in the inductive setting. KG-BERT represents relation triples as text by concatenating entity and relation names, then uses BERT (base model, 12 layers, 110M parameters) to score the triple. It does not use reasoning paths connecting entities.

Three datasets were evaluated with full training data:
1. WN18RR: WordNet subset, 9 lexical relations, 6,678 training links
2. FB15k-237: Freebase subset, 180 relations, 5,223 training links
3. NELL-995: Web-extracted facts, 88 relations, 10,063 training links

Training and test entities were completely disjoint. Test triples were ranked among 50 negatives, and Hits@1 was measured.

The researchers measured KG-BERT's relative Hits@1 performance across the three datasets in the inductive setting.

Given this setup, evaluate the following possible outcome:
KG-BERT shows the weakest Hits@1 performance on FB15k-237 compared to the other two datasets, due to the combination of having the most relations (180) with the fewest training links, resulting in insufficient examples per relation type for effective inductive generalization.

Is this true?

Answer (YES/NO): NO